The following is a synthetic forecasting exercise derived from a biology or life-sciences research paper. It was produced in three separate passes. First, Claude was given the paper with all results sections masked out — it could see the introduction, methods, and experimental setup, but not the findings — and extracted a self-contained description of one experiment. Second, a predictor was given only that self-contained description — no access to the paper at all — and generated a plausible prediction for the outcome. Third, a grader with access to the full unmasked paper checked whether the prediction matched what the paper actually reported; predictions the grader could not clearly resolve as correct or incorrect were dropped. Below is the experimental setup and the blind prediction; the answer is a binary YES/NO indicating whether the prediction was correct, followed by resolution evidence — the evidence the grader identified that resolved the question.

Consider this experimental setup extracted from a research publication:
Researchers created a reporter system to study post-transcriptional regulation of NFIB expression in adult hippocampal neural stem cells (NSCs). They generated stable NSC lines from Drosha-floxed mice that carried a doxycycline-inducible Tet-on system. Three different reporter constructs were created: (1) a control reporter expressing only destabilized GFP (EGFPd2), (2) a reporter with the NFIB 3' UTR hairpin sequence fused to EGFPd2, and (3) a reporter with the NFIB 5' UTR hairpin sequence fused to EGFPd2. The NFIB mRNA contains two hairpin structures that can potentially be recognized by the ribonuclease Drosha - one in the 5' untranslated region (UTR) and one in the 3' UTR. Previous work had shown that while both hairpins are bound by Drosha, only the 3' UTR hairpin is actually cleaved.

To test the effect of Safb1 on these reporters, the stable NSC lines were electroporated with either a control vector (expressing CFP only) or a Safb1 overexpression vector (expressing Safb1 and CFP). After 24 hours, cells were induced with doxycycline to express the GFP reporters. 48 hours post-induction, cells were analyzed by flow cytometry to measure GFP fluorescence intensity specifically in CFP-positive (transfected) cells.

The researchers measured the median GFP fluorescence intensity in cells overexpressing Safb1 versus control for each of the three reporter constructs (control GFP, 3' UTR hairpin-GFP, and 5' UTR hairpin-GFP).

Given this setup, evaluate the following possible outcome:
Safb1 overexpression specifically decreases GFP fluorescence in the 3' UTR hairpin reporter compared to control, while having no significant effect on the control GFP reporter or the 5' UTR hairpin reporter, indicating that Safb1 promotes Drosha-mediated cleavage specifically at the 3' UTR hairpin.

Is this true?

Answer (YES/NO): NO